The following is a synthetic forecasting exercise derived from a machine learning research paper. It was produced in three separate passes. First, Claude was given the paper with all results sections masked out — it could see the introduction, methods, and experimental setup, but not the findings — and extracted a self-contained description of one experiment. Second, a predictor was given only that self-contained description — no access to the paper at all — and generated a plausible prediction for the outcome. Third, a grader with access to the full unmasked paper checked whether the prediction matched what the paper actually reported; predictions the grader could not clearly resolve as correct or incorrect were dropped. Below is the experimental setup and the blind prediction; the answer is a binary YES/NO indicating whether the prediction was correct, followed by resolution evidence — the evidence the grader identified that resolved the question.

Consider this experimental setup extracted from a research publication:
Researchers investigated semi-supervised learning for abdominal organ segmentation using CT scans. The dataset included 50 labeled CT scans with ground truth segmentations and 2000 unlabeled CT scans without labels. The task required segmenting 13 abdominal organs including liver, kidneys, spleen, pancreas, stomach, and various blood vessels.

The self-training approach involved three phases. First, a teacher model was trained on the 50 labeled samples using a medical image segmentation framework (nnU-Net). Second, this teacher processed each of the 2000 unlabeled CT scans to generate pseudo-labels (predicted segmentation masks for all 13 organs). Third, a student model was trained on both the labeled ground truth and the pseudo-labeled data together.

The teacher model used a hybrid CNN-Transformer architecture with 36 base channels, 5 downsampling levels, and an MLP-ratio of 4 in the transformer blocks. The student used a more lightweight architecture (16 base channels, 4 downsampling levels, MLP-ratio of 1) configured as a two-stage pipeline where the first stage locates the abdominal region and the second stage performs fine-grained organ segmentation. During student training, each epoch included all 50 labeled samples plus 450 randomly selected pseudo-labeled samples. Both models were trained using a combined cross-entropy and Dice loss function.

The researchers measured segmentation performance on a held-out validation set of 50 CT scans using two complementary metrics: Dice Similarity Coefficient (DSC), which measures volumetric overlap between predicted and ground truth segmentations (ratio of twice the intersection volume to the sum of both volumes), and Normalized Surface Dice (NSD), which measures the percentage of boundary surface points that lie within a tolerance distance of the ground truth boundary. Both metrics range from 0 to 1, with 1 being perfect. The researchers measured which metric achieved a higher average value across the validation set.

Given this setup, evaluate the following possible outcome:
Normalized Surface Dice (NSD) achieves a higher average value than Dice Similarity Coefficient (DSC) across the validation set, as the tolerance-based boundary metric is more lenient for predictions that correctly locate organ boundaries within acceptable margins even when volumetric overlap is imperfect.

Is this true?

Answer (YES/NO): YES